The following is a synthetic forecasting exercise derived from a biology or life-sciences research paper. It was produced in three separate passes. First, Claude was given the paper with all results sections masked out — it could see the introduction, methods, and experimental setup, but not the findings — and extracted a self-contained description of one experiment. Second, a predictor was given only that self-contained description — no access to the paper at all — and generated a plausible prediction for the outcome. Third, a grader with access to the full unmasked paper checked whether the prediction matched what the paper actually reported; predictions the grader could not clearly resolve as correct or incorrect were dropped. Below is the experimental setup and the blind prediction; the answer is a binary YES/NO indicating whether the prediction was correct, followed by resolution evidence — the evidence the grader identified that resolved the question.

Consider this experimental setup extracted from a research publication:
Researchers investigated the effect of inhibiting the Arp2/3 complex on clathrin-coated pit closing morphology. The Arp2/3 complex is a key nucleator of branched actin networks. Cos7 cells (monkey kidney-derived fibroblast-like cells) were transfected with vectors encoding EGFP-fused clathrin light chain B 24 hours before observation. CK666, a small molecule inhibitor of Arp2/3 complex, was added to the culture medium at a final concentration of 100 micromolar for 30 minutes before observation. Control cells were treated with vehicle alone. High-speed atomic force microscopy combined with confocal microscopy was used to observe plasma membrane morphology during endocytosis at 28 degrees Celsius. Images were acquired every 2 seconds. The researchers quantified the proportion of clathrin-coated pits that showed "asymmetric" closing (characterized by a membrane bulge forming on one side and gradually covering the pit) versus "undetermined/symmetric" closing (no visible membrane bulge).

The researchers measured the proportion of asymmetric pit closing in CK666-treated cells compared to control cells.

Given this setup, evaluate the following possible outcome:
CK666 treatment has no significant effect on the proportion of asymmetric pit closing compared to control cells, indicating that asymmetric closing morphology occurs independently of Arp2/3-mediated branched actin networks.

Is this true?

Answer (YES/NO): NO